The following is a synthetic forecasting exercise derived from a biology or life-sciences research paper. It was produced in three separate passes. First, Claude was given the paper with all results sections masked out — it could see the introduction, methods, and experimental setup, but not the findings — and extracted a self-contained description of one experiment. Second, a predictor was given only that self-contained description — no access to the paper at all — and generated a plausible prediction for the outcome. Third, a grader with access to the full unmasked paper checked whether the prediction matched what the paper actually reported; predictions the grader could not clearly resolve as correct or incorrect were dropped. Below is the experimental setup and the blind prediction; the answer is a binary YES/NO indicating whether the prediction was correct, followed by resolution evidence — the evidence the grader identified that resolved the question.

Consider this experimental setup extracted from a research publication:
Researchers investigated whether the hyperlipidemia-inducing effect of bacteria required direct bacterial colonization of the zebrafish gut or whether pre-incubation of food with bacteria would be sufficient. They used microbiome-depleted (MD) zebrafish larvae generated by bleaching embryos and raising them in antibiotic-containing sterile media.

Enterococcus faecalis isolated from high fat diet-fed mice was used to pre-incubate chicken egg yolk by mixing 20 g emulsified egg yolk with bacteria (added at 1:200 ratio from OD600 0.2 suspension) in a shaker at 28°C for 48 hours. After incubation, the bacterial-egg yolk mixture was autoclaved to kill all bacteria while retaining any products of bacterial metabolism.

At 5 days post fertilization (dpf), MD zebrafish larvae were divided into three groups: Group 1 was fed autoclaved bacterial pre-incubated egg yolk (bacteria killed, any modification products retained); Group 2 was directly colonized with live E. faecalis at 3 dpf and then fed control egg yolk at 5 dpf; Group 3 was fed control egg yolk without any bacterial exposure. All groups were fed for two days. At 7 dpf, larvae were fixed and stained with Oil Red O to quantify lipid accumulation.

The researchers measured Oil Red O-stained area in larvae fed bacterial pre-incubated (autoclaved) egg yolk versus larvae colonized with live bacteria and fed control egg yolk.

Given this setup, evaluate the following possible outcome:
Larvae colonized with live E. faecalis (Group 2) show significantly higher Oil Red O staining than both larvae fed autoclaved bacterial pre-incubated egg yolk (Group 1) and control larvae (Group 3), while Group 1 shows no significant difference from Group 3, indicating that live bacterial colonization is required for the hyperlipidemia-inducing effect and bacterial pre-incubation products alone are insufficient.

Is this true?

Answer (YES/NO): YES